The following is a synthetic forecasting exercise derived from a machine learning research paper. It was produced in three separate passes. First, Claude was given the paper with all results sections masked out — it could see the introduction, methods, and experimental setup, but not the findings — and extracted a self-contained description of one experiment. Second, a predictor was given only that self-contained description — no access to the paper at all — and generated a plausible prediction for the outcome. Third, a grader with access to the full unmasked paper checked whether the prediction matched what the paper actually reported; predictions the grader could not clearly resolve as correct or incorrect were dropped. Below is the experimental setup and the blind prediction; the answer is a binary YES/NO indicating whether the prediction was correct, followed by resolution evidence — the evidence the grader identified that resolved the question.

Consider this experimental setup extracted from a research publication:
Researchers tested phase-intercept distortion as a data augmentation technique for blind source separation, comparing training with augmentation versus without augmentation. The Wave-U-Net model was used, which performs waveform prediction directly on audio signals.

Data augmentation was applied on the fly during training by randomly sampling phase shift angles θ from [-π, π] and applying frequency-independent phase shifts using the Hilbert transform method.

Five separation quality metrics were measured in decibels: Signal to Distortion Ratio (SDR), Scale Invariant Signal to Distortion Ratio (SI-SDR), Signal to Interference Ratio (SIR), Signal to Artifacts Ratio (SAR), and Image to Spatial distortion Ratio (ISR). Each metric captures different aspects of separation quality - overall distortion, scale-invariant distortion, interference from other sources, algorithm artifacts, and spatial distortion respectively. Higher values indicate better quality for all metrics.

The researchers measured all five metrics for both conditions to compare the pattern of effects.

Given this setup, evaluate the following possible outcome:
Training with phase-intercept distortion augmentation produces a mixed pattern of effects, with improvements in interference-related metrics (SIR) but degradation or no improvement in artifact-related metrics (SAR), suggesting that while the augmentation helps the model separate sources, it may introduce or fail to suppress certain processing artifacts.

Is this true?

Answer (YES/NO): NO